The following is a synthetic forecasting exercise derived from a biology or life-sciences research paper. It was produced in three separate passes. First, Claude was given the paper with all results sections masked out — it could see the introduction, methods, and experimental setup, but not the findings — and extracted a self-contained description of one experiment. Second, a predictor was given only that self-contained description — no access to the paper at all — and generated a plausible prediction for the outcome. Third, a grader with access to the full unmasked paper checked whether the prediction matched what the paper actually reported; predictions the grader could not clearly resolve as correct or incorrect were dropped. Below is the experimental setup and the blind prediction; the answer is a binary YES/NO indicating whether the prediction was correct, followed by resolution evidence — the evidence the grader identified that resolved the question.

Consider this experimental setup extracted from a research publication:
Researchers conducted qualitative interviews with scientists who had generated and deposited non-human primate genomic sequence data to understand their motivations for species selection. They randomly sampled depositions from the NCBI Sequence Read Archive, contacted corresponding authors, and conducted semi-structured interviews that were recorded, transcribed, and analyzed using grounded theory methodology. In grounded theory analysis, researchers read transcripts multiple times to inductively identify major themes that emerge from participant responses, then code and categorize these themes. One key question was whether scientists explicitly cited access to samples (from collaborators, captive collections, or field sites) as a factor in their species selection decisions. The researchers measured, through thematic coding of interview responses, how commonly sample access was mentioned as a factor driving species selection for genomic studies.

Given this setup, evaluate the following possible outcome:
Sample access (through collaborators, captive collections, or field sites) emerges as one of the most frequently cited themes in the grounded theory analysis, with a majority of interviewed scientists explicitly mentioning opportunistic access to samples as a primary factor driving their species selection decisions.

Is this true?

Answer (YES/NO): YES